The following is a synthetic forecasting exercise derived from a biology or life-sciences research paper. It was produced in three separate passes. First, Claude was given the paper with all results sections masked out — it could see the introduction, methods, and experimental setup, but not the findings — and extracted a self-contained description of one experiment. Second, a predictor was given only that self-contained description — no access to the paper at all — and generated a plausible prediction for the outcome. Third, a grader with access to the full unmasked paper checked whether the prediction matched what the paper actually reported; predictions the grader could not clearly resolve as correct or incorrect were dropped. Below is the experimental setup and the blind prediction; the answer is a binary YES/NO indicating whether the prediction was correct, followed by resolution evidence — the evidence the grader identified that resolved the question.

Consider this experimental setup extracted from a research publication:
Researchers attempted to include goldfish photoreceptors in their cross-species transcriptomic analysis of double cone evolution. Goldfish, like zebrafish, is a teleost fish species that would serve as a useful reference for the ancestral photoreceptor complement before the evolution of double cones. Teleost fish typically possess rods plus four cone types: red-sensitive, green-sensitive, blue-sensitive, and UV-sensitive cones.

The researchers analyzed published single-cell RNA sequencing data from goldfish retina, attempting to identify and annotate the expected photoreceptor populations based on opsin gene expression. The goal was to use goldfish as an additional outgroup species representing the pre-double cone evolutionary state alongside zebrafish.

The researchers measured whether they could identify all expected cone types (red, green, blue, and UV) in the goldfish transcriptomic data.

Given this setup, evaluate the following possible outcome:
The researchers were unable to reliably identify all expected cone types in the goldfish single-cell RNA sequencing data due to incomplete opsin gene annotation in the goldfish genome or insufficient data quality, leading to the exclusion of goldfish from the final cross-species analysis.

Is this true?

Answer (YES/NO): YES